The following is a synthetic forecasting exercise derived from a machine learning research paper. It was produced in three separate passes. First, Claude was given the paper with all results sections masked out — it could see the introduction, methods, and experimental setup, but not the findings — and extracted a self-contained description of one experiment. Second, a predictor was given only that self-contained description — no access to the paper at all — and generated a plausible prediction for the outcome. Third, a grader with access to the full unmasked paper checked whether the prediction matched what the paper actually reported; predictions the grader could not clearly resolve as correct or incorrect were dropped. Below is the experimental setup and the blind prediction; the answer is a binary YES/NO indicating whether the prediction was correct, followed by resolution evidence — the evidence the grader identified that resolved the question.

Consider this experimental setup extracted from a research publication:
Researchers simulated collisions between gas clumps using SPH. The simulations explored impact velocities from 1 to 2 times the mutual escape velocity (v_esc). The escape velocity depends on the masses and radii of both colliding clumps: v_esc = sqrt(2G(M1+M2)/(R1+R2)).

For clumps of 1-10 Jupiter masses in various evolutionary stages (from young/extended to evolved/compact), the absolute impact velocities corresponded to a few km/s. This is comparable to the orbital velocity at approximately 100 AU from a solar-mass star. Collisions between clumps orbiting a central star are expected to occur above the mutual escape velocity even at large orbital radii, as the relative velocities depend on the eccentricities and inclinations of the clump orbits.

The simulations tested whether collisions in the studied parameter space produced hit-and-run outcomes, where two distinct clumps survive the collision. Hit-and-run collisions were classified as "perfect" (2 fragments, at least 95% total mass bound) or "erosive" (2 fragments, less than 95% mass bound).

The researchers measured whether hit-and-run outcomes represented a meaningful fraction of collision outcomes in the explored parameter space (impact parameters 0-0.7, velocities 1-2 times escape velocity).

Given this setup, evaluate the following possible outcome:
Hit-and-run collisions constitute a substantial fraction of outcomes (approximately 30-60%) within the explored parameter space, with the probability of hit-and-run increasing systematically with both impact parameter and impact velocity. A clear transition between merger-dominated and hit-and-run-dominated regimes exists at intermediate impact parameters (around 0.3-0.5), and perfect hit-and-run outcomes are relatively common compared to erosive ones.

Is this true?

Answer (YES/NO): NO